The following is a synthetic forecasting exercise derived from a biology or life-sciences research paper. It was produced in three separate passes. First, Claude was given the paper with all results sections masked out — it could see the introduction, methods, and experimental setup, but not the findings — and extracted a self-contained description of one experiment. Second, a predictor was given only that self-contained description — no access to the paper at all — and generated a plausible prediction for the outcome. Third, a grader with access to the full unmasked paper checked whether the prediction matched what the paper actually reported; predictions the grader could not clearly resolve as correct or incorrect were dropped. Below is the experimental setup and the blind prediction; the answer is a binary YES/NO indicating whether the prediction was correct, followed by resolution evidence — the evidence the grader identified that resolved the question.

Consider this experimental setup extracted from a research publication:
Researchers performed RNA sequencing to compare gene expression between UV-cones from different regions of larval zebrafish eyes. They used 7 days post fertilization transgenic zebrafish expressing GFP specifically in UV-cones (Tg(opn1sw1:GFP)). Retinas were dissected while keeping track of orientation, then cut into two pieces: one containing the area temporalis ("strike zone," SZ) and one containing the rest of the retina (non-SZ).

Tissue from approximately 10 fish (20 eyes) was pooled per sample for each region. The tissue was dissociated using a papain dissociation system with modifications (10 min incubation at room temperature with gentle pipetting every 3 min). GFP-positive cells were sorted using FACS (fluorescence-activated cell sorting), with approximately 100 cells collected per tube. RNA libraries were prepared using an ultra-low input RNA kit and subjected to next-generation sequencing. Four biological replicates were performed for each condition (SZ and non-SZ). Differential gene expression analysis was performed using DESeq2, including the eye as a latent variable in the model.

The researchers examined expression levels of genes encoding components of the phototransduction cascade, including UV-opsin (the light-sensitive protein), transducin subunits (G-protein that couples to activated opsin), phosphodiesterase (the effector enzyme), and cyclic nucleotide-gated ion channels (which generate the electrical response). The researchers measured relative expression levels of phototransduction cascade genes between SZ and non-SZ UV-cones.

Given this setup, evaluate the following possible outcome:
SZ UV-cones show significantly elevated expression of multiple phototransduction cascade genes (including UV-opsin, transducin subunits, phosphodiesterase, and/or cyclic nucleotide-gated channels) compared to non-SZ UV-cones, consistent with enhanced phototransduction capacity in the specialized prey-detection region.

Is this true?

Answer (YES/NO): NO